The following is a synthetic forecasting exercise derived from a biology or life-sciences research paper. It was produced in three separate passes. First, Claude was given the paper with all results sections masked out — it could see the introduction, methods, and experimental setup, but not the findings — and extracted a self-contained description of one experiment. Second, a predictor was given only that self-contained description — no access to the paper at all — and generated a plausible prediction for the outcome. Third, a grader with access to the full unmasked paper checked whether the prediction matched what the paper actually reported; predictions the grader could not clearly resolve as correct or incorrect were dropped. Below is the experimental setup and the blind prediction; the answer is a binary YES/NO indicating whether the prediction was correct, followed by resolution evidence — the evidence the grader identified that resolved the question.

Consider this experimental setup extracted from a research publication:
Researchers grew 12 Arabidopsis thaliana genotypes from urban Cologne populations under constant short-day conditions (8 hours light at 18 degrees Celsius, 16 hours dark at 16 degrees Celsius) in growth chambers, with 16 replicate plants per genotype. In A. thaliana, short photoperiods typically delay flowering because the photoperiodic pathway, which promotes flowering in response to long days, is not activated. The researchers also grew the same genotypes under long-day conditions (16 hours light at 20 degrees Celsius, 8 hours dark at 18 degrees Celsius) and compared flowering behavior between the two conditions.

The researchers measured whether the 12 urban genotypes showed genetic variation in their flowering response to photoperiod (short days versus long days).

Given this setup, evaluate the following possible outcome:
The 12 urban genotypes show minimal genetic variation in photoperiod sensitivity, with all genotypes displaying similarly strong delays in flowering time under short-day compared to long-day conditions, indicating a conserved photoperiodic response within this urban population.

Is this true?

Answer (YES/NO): NO